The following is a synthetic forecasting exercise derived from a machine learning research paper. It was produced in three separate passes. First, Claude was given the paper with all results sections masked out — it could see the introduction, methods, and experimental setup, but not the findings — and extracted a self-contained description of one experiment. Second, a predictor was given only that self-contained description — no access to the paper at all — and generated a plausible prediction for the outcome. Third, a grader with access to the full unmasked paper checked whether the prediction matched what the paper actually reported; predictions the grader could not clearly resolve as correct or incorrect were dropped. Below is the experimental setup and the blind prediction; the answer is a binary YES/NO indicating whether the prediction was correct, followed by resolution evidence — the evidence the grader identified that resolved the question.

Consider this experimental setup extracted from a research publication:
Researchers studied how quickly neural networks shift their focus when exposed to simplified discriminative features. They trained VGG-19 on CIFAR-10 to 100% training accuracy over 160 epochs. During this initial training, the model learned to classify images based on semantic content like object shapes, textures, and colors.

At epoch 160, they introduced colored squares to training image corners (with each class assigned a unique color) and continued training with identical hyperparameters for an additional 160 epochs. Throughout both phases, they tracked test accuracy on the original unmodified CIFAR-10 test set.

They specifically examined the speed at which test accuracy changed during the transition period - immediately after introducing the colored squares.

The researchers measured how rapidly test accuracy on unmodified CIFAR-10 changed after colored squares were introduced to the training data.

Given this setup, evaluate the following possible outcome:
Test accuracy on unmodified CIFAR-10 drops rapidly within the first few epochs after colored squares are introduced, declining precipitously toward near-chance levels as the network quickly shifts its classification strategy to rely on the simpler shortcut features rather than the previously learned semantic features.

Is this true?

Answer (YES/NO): YES